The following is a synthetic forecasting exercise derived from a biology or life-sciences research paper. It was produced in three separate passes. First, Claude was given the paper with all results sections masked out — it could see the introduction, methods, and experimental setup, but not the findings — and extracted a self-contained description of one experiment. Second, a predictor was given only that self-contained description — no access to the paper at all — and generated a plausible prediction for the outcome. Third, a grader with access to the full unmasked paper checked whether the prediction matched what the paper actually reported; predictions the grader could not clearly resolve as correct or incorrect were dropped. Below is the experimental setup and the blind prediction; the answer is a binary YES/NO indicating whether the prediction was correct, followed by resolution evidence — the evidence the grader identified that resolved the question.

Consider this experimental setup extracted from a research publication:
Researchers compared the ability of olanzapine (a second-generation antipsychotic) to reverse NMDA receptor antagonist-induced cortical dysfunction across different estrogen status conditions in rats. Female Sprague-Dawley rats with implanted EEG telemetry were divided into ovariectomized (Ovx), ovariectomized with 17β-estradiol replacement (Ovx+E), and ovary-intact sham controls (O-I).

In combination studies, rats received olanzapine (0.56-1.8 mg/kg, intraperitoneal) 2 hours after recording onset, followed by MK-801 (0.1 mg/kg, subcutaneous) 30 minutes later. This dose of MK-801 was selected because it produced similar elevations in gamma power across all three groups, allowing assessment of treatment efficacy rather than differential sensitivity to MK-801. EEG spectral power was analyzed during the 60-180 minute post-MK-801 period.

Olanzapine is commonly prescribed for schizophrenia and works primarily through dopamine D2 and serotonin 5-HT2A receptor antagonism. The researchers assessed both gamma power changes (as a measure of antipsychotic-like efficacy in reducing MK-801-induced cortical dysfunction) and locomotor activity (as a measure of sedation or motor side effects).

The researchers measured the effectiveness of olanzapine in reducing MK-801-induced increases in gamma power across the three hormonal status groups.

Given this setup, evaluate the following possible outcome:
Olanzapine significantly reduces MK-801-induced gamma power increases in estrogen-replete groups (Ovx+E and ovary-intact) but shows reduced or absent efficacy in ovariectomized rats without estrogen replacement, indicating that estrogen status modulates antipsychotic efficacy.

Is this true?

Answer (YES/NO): YES